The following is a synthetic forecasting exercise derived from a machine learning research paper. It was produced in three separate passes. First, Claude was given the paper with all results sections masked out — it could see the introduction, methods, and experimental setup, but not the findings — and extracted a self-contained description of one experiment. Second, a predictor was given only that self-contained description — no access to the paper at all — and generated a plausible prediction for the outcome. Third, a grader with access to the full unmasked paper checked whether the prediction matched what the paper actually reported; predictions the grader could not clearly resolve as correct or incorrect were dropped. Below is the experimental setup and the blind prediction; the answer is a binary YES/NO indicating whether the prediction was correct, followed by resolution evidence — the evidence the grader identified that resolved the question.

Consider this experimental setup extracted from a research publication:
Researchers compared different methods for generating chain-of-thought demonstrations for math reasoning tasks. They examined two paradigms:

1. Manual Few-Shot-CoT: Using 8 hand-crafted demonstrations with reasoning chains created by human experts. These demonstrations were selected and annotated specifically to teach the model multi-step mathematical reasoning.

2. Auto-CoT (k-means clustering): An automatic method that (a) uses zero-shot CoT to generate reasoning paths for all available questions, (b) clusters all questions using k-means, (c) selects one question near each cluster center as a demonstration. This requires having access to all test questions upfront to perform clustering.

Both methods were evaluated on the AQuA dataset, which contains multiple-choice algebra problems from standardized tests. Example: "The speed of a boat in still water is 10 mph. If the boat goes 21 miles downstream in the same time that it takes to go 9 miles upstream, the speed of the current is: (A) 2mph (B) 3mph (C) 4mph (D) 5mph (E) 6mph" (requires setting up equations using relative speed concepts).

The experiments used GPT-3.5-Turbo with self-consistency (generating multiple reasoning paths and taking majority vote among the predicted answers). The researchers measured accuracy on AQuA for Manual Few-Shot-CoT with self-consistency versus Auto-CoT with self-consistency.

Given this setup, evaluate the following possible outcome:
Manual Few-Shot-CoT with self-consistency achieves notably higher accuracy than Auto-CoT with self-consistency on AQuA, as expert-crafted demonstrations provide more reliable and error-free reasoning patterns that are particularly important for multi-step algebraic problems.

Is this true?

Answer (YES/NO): NO